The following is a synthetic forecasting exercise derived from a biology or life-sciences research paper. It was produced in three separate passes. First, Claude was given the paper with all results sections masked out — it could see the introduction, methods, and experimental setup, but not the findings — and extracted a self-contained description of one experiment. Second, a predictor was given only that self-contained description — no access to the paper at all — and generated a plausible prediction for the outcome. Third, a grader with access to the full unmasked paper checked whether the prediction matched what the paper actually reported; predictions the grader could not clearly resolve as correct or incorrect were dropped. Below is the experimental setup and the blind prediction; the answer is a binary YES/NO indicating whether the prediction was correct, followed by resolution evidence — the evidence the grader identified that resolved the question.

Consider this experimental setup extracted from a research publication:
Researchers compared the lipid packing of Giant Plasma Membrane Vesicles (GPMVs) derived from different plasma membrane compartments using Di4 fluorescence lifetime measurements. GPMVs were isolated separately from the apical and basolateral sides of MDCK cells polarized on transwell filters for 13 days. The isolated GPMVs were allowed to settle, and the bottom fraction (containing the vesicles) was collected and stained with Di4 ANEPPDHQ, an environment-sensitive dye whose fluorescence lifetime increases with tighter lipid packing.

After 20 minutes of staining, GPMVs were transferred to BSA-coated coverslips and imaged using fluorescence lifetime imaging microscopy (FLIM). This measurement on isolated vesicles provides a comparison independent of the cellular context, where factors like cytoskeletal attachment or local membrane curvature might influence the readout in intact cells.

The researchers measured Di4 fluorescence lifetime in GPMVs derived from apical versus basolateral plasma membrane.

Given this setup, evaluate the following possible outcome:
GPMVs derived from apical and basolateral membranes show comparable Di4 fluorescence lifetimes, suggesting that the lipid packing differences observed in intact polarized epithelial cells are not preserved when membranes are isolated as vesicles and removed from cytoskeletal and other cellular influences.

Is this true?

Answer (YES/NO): NO